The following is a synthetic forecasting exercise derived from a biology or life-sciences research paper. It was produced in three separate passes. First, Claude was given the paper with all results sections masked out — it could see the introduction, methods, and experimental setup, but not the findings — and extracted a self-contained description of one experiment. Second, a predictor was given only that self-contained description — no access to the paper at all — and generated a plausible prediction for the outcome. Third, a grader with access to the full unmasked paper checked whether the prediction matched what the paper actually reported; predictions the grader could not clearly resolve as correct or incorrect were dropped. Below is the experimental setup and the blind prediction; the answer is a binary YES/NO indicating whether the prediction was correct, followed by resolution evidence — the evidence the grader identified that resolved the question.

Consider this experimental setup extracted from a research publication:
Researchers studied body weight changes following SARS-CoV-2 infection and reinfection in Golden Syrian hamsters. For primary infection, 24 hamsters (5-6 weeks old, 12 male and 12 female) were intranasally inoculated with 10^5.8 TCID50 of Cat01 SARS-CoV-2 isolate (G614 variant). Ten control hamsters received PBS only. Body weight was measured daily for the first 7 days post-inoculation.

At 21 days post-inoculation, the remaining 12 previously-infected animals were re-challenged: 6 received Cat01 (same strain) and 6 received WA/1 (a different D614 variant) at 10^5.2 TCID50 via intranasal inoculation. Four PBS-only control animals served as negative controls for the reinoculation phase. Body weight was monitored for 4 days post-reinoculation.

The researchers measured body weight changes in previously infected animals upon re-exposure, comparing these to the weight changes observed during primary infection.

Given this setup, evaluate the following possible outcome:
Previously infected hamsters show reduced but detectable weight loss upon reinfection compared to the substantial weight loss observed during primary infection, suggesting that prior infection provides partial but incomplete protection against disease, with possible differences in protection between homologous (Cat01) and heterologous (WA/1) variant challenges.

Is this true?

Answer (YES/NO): NO